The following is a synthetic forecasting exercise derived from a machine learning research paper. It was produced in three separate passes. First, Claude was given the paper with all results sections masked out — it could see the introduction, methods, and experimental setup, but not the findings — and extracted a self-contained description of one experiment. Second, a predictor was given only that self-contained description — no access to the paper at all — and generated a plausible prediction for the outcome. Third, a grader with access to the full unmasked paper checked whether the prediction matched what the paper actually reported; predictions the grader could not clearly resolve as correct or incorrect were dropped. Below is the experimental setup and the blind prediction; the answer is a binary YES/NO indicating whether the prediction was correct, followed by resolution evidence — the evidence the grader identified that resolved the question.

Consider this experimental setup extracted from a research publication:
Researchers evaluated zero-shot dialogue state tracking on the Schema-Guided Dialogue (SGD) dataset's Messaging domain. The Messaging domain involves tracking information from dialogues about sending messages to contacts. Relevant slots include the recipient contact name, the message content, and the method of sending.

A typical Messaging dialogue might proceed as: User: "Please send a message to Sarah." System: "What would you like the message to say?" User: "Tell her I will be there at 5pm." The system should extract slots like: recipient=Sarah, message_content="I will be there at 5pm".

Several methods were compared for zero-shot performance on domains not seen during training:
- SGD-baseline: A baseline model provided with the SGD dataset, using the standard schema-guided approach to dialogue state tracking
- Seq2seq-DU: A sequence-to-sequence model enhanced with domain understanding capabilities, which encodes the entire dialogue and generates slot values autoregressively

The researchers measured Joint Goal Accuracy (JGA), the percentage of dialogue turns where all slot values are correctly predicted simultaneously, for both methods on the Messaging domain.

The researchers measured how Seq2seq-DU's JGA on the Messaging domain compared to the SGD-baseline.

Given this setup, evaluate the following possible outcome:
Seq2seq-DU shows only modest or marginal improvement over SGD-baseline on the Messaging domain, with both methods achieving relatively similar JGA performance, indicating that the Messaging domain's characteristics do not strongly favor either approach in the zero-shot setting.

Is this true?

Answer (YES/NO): NO